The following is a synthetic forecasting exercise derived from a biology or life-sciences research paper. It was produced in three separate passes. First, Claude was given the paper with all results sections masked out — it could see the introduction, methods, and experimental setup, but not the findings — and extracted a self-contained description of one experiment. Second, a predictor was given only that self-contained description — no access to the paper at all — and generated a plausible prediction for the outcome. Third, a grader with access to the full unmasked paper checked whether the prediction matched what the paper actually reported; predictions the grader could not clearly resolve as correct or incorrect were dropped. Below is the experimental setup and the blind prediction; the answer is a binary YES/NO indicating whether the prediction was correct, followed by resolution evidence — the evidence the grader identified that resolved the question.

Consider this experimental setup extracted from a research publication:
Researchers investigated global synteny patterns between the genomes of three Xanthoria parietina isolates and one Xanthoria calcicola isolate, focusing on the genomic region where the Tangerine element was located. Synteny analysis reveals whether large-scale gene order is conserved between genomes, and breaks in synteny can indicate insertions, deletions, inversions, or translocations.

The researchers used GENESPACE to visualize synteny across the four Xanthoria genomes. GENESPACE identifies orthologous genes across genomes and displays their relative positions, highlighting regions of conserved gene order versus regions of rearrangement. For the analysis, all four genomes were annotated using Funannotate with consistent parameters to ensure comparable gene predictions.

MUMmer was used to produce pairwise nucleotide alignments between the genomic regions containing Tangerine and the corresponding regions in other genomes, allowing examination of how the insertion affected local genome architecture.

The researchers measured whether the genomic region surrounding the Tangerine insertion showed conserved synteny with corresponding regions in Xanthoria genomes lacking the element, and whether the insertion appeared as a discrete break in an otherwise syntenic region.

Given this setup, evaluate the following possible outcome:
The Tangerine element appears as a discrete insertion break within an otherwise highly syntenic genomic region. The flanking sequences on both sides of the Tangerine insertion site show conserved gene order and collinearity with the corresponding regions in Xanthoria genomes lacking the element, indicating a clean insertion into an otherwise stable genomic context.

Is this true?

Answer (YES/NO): NO